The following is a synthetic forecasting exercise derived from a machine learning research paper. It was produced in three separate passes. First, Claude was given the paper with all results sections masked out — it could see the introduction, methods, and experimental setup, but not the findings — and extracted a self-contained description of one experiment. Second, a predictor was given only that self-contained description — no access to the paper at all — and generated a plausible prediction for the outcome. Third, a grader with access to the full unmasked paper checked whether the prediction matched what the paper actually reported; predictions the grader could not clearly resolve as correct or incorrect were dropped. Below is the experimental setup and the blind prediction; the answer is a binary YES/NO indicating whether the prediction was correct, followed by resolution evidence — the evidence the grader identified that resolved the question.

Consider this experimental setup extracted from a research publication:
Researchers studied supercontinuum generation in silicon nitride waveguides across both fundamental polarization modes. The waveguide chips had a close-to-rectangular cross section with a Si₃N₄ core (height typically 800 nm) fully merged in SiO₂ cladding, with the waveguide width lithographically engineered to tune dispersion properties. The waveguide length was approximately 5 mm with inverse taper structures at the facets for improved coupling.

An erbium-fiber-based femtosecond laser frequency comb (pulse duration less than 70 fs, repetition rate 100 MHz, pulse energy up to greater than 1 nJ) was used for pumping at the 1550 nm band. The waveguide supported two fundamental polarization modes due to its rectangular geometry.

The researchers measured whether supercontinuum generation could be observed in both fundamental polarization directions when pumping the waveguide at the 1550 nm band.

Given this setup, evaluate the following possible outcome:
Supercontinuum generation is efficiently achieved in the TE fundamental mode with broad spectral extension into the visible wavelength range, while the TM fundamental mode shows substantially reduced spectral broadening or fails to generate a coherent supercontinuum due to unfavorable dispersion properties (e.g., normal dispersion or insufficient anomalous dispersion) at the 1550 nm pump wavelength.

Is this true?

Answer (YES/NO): NO